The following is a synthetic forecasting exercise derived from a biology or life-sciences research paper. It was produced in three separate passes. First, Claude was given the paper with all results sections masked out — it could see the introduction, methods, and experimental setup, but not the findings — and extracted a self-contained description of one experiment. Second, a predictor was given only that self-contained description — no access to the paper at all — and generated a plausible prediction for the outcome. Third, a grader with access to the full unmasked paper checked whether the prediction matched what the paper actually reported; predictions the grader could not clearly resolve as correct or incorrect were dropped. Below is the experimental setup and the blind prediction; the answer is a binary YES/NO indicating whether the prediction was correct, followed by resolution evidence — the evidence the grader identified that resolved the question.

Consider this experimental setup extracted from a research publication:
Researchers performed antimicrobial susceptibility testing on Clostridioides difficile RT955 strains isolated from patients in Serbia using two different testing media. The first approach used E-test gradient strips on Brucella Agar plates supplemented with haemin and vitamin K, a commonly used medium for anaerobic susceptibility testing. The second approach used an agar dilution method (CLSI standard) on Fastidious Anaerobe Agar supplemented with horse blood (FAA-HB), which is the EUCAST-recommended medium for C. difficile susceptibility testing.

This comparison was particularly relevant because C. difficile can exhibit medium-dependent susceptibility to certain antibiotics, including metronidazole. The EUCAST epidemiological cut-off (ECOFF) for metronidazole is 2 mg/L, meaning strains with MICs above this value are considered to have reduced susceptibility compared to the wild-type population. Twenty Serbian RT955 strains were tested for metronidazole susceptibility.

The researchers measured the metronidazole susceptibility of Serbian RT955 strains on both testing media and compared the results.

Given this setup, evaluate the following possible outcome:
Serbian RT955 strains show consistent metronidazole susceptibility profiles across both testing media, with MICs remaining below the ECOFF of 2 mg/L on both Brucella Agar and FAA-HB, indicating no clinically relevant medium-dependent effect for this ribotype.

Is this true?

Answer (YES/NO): NO